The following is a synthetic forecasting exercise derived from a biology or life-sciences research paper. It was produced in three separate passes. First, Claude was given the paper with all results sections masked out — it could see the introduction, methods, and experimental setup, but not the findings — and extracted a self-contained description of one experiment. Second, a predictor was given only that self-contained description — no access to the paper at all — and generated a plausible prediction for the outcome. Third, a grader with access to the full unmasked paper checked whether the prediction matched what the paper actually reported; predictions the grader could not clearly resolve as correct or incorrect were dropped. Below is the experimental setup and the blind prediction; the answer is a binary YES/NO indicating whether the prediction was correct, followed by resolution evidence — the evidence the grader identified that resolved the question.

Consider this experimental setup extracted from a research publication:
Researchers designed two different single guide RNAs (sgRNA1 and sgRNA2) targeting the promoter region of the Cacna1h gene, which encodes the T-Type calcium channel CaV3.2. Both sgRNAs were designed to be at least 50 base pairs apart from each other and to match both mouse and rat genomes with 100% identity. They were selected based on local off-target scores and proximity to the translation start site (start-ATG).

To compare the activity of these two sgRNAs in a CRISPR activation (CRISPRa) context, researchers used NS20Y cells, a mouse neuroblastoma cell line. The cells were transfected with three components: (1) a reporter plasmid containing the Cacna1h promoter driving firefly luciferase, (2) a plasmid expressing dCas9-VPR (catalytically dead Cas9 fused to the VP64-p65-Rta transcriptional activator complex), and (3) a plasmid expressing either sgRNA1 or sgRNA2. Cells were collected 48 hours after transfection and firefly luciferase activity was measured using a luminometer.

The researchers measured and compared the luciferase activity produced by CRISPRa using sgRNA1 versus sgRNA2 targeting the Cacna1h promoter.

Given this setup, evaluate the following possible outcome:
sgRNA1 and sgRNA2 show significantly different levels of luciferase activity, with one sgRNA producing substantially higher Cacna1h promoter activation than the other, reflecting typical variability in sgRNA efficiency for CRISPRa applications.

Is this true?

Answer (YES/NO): NO